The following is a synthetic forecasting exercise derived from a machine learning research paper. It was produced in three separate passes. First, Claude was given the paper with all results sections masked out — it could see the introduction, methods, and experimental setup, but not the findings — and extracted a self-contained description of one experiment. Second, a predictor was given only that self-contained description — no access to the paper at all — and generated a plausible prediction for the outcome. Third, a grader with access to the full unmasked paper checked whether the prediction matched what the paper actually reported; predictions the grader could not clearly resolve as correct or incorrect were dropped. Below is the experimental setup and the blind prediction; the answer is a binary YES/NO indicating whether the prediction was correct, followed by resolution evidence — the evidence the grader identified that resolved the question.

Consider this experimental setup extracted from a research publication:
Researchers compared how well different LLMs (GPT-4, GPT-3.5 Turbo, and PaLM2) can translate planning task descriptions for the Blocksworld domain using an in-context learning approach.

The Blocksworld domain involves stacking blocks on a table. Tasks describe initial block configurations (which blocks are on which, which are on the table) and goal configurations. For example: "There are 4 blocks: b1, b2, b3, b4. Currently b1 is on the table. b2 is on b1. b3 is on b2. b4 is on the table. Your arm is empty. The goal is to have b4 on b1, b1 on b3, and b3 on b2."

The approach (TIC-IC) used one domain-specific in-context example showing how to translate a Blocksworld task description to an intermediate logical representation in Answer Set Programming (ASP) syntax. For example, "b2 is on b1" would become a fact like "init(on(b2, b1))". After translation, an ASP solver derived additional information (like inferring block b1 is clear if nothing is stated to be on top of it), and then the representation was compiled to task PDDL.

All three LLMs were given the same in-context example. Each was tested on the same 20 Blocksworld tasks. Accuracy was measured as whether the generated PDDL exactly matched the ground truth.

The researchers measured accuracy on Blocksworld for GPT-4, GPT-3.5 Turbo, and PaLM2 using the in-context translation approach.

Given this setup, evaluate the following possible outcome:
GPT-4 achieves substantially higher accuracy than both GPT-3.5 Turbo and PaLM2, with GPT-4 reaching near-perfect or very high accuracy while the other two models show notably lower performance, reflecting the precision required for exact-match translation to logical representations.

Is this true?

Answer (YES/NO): NO